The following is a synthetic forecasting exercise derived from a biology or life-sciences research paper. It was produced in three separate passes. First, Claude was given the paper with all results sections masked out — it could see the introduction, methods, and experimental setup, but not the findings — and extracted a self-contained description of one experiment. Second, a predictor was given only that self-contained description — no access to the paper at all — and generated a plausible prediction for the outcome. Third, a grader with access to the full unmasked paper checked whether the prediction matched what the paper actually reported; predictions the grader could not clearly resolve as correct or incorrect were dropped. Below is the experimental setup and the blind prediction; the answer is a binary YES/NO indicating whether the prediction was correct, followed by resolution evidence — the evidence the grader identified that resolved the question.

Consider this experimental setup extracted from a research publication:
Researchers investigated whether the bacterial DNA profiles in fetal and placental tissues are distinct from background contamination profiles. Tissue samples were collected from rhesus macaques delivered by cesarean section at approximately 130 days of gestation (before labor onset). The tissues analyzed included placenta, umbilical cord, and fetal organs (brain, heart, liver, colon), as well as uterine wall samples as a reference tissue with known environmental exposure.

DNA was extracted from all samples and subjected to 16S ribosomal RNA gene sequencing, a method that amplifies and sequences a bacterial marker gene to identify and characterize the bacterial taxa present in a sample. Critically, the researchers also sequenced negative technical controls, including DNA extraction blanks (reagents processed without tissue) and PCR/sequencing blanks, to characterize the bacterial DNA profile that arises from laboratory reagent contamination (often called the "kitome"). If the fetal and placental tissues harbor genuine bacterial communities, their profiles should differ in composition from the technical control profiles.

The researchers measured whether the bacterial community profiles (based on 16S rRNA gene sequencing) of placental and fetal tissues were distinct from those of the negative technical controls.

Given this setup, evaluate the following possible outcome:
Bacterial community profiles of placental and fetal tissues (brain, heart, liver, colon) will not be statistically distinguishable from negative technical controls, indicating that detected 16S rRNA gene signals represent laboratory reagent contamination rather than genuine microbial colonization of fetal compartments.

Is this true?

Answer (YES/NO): YES